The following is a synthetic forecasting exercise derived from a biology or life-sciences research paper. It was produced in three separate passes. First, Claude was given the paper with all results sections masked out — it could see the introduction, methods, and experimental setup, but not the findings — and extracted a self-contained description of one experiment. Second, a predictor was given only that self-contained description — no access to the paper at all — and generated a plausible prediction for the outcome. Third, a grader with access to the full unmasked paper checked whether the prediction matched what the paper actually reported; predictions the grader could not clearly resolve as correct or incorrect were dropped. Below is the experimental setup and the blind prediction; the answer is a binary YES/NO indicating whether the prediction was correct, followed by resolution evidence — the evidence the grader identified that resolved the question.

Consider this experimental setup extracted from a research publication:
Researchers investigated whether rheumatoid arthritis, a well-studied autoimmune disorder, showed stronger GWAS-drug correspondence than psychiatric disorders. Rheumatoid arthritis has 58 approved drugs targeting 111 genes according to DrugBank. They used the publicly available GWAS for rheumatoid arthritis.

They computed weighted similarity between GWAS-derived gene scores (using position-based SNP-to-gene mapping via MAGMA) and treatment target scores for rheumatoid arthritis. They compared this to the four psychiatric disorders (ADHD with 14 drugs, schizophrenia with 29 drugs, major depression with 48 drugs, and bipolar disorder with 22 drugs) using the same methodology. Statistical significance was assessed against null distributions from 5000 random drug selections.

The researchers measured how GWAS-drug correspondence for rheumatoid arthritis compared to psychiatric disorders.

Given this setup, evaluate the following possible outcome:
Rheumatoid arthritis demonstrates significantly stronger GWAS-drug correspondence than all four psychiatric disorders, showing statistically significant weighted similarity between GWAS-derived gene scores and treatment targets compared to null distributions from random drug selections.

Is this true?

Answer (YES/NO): NO